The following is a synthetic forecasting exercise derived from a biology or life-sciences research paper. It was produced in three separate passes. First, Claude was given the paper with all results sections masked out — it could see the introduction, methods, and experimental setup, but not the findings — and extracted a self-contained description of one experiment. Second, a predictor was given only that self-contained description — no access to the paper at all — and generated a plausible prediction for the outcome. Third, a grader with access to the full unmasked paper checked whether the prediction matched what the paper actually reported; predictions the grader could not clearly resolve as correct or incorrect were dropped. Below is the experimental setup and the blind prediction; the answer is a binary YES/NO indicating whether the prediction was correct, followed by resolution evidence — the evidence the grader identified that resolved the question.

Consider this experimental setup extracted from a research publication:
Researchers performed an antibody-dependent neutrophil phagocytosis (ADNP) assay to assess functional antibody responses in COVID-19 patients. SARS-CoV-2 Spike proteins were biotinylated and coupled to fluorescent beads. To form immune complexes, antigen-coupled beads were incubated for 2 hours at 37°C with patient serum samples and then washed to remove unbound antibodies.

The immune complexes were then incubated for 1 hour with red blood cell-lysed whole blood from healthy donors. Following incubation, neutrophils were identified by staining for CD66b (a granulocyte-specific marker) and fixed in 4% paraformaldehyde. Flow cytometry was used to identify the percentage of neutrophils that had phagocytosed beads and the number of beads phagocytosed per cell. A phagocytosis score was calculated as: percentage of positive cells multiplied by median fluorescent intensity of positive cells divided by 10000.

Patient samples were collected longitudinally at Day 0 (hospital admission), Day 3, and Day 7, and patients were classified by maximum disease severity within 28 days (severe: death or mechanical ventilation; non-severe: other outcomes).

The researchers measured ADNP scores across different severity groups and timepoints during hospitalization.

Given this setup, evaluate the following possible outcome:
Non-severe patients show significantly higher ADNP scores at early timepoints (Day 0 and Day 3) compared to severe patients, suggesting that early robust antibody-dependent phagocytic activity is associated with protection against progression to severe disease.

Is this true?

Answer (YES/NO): NO